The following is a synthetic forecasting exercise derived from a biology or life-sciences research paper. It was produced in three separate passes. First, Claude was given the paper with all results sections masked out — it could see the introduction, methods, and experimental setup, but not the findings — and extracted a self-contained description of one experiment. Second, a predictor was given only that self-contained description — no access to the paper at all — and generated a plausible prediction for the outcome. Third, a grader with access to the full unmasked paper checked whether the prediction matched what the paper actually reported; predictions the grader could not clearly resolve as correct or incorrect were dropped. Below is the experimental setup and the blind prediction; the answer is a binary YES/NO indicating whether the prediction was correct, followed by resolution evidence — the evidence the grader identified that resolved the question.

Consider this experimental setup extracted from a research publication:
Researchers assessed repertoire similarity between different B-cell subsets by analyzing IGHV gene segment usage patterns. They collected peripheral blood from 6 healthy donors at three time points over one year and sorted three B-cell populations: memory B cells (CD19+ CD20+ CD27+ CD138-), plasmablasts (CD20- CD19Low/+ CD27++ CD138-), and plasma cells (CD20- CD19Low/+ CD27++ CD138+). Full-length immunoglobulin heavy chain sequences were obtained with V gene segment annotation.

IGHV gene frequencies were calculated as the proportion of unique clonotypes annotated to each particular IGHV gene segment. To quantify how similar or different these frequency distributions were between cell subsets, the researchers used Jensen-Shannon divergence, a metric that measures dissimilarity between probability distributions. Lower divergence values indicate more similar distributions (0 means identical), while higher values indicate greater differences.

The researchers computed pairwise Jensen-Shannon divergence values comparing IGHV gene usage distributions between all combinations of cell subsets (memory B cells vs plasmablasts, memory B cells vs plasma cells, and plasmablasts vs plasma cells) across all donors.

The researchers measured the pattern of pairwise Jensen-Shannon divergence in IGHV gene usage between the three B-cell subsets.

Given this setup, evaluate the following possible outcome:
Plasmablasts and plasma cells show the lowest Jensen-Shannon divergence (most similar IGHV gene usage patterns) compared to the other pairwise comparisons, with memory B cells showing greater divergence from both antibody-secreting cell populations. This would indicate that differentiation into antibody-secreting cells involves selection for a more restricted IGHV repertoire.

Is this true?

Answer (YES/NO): NO